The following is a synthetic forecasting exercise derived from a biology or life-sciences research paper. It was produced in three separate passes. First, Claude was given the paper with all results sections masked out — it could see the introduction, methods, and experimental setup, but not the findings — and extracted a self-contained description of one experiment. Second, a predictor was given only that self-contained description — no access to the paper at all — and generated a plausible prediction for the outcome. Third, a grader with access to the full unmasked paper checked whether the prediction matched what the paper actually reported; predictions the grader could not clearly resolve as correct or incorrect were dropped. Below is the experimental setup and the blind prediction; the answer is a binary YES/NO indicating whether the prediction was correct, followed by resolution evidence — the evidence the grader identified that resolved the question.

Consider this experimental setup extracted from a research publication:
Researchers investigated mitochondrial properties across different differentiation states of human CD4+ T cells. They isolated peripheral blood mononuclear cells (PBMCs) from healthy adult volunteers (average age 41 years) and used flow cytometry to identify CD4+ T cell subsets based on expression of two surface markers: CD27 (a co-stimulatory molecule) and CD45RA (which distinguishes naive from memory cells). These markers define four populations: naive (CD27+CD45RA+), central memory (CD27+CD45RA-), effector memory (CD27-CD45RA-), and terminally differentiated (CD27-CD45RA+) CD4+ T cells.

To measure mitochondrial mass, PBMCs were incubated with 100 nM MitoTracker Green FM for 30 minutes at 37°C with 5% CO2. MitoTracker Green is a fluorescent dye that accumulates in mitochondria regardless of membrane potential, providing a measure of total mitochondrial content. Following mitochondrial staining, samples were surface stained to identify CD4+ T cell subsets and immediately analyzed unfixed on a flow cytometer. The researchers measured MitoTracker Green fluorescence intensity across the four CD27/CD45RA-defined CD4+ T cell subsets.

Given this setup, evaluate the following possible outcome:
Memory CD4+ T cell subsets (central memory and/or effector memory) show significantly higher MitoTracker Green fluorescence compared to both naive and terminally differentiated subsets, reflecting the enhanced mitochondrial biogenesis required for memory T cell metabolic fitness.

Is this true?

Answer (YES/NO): NO